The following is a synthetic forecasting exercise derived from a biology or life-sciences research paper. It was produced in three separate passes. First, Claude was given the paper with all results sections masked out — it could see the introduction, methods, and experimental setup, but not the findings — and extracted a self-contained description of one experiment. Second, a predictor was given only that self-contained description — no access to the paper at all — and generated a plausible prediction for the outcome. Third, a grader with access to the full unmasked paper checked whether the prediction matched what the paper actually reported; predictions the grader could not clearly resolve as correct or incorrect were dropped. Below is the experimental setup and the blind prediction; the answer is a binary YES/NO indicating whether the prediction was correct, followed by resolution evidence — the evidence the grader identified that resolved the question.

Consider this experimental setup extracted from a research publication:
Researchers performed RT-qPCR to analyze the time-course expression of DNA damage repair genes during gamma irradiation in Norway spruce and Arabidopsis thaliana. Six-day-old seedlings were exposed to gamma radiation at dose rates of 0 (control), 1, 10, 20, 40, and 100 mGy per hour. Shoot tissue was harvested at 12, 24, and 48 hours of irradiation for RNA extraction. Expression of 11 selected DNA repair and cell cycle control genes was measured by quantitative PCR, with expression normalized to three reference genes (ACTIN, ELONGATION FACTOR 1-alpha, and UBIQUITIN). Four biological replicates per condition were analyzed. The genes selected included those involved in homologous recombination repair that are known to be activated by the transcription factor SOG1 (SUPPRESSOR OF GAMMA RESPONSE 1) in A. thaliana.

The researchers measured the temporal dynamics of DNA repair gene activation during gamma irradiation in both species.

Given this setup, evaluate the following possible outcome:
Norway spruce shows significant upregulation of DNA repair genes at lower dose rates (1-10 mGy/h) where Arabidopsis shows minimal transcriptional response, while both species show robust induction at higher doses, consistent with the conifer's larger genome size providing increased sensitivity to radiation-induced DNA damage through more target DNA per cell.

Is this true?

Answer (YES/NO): NO